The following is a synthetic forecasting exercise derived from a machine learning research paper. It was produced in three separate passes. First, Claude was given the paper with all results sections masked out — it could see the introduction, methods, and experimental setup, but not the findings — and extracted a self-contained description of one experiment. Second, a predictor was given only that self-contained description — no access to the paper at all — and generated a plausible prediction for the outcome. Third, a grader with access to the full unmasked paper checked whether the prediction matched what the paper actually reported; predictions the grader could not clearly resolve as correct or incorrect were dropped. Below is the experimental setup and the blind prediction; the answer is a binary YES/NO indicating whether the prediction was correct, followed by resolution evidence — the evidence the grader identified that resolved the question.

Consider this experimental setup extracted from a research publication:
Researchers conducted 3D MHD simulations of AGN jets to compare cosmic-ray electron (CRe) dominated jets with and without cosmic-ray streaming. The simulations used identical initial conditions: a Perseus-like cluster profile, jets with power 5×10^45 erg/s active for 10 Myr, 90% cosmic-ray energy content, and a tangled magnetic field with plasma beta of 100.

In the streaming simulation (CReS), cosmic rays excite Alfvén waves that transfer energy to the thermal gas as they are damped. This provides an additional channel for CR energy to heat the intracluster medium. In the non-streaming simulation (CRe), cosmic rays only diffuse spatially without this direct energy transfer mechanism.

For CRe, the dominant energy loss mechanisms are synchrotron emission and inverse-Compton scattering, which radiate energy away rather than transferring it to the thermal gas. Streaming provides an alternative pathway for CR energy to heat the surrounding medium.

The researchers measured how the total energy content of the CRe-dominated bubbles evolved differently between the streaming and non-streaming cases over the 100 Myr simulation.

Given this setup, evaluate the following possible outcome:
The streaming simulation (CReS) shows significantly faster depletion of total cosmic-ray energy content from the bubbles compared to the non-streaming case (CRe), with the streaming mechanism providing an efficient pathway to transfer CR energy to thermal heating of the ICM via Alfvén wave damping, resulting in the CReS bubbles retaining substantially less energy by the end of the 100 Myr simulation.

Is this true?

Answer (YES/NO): NO